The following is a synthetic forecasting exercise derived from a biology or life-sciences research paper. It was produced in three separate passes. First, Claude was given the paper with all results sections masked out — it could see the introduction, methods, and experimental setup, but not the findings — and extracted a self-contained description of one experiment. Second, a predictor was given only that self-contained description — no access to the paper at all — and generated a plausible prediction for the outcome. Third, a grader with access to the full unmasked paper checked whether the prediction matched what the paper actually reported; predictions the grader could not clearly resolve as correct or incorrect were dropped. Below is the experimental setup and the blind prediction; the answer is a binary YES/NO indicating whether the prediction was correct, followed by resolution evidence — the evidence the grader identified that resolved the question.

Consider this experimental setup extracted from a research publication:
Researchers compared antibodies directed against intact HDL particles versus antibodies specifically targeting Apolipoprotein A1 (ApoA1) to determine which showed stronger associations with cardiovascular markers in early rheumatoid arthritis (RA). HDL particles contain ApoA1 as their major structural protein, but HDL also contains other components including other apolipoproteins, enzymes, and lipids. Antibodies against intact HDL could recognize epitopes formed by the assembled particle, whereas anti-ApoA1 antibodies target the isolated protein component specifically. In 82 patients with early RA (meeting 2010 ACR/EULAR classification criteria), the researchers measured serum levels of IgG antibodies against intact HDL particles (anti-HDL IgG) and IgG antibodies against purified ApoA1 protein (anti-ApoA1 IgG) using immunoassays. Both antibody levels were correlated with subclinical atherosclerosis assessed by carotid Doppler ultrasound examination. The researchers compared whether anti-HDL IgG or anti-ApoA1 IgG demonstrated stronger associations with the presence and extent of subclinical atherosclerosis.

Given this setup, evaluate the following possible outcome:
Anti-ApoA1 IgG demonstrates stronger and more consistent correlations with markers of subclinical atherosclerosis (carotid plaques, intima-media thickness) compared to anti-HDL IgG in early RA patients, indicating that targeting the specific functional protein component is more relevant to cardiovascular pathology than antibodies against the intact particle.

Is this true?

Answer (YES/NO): NO